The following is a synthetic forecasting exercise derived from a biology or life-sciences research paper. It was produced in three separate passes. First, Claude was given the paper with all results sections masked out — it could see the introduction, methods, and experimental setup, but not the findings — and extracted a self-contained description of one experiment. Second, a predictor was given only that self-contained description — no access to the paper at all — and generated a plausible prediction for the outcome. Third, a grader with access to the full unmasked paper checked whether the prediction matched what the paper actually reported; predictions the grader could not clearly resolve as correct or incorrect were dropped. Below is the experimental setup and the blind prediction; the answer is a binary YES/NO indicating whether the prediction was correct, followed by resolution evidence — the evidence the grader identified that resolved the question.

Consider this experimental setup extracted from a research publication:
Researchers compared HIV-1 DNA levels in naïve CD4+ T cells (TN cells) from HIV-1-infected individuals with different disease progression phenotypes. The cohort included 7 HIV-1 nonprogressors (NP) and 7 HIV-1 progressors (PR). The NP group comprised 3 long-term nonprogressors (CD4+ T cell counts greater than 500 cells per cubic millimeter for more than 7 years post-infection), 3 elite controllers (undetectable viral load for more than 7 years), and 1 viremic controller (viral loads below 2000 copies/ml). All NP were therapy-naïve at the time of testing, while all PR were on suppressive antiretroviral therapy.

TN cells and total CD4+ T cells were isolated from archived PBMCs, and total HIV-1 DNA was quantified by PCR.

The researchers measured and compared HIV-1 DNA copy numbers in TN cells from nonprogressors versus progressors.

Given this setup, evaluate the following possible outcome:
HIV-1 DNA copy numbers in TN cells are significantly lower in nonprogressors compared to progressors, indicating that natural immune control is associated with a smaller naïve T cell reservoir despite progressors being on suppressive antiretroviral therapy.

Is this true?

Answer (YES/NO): YES